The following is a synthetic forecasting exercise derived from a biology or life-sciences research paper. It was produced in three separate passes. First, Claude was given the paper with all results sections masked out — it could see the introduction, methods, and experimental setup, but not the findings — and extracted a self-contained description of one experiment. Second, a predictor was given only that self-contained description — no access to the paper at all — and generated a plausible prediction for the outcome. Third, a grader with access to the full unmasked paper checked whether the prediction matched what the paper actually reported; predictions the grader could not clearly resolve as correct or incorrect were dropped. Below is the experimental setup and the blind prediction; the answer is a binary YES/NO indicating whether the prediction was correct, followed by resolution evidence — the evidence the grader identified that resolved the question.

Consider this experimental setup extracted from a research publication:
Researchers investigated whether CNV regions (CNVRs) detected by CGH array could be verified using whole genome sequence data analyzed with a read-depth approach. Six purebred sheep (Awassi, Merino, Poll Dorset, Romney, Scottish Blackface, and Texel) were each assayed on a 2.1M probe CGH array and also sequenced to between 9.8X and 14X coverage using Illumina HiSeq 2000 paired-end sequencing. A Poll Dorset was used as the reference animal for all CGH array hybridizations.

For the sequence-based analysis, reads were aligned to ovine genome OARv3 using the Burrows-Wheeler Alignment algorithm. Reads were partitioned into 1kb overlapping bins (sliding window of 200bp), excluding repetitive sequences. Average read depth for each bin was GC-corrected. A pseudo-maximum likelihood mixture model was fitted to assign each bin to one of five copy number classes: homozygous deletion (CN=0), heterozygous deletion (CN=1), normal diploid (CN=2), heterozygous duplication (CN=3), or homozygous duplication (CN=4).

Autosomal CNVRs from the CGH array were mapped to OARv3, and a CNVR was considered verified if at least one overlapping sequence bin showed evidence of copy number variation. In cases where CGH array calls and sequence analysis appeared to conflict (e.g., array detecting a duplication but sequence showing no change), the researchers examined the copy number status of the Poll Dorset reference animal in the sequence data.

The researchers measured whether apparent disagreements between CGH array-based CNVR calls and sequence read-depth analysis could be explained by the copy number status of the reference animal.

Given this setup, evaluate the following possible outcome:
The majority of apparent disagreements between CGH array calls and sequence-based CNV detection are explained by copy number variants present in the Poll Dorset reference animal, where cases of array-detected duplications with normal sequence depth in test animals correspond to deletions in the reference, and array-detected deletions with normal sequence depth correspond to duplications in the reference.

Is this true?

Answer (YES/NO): NO